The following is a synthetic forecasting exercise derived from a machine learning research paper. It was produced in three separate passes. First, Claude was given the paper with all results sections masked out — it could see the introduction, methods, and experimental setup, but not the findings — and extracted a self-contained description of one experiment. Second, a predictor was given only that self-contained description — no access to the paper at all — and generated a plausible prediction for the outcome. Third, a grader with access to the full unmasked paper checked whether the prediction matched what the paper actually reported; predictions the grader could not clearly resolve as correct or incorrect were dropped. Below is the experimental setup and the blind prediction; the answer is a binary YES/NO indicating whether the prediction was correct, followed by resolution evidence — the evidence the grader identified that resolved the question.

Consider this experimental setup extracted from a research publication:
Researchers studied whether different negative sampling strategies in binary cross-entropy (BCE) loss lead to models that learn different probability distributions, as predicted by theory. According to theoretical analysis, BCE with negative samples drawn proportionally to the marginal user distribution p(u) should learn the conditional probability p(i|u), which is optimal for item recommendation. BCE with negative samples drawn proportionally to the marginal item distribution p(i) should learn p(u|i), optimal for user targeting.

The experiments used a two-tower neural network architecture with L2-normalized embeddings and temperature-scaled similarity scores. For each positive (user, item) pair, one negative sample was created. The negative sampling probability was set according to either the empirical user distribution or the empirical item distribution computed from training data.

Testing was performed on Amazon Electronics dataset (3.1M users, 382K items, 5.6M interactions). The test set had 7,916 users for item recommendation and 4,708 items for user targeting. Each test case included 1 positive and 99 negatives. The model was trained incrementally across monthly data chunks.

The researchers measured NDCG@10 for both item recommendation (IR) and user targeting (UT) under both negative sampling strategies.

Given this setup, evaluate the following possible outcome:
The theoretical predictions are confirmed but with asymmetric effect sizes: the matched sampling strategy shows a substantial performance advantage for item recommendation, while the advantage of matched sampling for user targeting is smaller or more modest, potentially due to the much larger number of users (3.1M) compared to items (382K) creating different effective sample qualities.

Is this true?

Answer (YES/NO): YES